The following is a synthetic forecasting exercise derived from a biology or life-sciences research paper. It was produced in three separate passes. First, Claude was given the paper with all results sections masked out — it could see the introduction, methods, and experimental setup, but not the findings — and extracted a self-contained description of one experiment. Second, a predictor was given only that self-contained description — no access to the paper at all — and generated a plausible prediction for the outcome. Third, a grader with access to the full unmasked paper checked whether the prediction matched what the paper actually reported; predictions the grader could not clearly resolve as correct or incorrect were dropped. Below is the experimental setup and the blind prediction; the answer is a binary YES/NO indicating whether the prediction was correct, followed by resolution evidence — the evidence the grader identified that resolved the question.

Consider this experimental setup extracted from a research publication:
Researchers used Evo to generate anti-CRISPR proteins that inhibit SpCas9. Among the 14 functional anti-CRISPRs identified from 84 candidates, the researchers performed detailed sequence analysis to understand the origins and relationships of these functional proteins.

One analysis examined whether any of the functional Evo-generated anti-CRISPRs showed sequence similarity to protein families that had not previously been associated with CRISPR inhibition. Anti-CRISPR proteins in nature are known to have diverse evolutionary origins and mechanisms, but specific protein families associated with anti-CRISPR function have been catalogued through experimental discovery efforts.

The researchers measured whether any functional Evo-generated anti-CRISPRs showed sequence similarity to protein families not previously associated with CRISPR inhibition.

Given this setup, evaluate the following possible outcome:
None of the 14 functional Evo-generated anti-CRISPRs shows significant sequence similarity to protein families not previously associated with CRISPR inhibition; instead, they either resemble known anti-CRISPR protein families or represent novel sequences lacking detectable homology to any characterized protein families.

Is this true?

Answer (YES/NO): NO